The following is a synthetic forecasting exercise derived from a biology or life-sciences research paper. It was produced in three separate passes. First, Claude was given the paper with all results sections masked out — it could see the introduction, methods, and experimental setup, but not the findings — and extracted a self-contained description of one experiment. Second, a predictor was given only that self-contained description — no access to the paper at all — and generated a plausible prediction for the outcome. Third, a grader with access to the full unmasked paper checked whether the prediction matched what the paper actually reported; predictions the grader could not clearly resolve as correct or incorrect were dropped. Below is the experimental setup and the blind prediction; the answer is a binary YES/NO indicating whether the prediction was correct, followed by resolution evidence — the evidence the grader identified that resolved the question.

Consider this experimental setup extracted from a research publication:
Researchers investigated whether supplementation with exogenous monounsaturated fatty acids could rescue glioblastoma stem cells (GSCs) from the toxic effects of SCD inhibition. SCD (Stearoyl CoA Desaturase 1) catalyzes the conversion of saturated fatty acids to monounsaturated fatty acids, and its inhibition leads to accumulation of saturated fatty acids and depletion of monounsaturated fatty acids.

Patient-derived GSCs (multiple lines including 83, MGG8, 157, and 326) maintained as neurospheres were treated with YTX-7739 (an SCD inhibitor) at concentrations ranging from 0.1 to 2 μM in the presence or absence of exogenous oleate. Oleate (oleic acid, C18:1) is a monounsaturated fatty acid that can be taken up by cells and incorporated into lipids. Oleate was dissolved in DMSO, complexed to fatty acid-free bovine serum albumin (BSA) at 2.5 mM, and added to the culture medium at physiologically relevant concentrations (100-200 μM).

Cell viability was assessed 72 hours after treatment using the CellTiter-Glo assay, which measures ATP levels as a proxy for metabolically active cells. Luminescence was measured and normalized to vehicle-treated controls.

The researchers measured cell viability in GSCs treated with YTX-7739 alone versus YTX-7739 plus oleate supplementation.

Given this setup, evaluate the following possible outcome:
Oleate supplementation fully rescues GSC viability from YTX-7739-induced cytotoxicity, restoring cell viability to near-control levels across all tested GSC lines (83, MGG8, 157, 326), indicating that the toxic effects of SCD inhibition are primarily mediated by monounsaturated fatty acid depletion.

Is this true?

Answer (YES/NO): NO